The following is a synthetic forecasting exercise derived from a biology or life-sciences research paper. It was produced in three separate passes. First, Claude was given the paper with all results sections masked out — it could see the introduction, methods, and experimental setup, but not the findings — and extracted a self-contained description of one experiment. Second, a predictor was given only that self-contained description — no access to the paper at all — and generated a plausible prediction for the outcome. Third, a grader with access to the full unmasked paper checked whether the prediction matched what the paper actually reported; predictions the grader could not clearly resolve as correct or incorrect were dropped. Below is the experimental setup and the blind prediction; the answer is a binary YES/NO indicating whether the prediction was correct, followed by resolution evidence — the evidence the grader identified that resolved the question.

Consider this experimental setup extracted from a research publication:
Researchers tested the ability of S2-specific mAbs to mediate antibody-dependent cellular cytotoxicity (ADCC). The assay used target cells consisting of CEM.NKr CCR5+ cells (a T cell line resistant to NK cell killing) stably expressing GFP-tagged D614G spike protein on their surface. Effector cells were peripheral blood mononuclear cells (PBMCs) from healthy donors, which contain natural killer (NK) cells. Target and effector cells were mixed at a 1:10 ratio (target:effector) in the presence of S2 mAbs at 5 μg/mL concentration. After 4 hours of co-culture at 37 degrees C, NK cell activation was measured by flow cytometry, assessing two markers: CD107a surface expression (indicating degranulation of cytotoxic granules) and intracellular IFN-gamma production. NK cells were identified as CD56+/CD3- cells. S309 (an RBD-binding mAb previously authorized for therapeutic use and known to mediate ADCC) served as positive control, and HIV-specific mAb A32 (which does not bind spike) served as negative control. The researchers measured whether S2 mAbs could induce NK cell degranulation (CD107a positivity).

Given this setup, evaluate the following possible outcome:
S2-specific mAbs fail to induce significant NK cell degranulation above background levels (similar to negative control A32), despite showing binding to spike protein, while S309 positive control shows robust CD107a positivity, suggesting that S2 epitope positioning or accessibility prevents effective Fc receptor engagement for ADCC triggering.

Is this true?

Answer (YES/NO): NO